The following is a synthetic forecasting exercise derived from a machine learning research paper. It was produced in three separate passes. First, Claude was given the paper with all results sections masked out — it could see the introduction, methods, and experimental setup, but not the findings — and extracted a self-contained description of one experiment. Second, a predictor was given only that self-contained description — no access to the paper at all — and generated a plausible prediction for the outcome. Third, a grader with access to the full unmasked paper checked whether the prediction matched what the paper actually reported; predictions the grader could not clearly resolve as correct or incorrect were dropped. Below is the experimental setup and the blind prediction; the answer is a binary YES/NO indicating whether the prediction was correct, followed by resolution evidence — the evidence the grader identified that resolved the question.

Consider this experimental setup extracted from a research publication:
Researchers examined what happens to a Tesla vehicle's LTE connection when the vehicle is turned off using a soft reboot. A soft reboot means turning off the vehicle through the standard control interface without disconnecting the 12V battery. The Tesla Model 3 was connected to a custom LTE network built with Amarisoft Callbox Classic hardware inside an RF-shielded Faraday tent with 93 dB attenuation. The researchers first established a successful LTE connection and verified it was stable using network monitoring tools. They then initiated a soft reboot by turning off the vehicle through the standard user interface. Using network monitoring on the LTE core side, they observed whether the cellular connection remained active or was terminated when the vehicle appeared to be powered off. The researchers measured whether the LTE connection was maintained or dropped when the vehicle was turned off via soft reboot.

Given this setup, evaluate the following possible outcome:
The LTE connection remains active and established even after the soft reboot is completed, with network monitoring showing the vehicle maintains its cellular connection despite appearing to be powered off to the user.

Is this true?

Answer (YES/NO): YES